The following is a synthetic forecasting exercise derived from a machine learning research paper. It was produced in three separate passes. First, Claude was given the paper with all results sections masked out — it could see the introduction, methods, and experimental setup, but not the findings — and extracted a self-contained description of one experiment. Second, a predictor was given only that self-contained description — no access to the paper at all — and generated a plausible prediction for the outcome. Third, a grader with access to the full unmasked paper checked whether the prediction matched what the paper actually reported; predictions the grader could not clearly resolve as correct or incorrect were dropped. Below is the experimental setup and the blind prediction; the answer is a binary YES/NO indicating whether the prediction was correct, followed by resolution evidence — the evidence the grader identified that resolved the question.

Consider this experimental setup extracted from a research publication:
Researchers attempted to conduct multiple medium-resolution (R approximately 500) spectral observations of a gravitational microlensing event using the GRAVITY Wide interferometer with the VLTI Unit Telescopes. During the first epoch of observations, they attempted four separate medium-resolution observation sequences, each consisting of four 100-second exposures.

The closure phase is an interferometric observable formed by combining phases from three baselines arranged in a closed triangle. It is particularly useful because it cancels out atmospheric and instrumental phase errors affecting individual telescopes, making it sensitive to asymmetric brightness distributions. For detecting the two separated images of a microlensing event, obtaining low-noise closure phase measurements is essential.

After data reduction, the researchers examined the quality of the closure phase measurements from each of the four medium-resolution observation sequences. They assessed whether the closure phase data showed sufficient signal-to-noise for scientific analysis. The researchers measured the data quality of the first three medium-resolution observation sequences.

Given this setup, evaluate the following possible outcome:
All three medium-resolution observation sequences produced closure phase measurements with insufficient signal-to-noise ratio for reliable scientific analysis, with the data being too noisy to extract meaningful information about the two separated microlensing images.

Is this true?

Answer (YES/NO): YES